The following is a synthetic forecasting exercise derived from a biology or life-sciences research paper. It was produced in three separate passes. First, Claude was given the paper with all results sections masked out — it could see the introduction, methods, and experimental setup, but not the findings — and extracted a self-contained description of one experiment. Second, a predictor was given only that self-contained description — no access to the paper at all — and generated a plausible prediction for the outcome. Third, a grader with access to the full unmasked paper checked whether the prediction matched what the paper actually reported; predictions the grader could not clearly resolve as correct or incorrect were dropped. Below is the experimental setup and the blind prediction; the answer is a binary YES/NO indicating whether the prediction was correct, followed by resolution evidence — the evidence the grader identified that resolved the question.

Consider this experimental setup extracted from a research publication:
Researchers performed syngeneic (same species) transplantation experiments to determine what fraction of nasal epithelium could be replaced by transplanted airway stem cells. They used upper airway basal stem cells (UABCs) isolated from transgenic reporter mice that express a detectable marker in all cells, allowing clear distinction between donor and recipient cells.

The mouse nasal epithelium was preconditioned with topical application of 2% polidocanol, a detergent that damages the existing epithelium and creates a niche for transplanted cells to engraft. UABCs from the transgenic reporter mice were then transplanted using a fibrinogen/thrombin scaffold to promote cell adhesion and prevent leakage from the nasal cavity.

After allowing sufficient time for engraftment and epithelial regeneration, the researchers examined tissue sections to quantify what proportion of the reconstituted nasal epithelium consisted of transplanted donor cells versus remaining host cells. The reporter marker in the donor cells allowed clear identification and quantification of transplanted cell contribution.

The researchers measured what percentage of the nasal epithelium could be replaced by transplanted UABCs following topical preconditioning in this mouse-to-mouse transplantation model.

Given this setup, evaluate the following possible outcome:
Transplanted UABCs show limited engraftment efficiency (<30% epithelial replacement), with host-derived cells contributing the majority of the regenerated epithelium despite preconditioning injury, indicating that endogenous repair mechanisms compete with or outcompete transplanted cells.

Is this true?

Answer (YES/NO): NO